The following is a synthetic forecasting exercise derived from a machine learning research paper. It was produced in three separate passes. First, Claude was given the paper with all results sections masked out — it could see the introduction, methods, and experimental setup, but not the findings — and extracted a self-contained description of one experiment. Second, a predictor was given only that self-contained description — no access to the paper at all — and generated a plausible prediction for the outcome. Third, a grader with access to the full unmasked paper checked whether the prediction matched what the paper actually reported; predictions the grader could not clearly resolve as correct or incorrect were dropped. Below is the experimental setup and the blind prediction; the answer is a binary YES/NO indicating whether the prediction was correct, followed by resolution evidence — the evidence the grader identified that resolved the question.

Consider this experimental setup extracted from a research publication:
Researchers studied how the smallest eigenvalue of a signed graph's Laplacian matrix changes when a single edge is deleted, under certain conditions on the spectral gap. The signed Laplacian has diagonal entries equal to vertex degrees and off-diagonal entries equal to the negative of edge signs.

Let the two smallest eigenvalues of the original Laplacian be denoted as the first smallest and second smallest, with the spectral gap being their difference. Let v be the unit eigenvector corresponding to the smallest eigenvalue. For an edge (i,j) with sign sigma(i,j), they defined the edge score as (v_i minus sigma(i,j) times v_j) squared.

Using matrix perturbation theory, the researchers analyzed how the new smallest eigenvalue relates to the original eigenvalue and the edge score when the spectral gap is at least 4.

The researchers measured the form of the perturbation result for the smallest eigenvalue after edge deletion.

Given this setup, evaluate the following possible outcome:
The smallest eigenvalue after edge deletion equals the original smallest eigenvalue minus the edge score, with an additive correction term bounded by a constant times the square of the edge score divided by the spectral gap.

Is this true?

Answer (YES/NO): NO